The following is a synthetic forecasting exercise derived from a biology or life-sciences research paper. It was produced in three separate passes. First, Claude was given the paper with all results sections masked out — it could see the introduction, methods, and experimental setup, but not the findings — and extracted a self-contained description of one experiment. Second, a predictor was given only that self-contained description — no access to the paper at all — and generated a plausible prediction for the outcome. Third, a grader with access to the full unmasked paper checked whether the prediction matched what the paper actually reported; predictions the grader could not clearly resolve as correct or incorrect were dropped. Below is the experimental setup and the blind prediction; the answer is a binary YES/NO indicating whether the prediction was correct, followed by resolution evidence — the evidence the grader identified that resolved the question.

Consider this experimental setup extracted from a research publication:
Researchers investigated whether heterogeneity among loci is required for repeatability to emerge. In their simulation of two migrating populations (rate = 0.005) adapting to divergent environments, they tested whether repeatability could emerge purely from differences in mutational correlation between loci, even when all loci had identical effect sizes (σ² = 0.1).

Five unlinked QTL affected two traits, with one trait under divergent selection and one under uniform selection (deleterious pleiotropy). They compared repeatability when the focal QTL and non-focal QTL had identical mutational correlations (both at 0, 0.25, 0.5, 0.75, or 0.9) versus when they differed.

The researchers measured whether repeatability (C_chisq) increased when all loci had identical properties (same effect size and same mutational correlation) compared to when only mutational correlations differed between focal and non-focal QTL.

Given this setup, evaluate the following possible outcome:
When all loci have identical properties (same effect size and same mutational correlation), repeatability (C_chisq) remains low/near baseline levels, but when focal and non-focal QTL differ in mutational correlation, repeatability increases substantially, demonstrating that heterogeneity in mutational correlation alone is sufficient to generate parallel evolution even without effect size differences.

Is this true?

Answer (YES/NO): YES